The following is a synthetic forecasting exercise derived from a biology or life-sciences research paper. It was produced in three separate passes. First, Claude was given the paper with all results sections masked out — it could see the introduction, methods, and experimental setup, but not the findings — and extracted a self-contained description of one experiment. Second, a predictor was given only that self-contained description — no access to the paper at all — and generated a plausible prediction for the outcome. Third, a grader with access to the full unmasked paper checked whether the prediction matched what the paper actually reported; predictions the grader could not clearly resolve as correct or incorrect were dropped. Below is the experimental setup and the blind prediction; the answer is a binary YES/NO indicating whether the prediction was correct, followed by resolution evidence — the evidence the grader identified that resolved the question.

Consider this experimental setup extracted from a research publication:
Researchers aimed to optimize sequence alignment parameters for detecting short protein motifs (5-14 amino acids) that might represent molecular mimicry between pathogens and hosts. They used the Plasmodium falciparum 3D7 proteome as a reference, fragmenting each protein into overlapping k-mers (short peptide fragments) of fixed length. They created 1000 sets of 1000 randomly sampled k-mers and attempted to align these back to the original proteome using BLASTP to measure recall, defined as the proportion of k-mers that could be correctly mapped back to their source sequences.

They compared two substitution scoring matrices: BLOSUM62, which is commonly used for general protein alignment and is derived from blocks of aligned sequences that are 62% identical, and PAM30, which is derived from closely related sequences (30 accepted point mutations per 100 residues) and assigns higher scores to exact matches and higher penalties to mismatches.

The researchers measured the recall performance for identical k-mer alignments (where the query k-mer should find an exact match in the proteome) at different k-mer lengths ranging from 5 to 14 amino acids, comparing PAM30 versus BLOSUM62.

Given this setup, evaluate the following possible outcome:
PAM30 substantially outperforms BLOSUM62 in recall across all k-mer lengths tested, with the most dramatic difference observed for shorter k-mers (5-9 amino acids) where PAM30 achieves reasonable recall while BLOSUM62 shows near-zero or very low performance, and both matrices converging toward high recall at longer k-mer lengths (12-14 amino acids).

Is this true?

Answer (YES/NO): NO